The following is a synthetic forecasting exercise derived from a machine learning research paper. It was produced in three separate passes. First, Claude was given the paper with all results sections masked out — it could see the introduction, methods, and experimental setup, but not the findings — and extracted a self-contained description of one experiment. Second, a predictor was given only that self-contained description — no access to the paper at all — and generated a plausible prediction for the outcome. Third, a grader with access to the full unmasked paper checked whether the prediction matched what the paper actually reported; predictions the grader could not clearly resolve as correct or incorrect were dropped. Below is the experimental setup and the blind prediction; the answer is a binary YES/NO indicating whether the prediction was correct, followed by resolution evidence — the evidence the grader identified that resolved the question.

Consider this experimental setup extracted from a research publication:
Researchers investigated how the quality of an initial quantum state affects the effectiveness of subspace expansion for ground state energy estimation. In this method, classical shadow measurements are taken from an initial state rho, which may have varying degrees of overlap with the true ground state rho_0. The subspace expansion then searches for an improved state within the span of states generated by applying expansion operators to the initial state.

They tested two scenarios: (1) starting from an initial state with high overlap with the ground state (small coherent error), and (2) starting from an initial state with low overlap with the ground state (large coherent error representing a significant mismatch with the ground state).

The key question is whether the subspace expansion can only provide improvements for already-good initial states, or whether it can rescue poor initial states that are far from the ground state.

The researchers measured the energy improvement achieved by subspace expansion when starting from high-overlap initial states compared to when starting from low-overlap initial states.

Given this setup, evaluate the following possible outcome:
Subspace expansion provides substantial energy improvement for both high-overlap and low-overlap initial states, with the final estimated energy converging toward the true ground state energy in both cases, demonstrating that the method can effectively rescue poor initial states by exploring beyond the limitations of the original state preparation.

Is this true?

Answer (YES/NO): NO